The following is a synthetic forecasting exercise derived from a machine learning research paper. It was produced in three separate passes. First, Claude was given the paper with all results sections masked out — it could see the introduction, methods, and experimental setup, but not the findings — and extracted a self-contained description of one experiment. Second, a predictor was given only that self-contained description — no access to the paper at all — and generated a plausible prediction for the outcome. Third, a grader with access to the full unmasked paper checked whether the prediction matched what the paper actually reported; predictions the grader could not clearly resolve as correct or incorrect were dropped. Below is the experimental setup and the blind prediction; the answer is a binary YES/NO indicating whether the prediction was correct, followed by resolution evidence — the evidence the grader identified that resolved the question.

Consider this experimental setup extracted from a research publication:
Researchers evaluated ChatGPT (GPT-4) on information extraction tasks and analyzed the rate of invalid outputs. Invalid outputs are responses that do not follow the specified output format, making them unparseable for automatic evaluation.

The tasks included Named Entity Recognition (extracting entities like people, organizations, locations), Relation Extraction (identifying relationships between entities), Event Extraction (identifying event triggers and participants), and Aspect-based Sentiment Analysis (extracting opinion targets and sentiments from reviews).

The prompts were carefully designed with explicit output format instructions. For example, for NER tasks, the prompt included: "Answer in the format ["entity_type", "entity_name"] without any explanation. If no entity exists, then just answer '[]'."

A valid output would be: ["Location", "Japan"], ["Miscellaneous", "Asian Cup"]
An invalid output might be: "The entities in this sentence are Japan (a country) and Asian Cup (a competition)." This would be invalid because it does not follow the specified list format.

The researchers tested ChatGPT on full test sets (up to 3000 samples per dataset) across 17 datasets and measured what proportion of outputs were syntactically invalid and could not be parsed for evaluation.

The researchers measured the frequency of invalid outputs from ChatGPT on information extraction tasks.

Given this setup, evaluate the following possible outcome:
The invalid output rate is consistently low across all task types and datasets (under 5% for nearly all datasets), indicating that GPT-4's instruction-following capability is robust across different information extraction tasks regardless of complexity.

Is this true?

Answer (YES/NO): NO